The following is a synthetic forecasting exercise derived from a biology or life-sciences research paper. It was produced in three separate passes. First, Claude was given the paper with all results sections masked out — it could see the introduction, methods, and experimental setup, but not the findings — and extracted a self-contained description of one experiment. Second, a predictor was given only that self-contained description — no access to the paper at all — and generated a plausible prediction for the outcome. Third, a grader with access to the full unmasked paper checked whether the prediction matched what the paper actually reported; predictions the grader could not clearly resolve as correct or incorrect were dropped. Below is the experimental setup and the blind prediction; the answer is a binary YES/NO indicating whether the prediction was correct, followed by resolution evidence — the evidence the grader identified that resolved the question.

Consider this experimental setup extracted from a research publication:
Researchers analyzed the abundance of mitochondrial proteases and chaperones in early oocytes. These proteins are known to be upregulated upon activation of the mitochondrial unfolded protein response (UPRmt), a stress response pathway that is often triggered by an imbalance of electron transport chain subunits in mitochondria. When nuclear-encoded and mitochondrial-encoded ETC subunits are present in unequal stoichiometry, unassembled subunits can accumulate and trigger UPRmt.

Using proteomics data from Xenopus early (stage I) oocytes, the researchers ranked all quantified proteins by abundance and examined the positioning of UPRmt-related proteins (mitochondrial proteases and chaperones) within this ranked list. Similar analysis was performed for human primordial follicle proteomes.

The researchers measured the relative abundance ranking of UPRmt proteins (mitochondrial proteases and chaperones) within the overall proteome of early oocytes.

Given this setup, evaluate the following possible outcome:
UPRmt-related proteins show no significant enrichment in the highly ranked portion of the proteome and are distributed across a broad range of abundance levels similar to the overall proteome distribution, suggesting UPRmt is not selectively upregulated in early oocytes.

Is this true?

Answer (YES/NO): NO